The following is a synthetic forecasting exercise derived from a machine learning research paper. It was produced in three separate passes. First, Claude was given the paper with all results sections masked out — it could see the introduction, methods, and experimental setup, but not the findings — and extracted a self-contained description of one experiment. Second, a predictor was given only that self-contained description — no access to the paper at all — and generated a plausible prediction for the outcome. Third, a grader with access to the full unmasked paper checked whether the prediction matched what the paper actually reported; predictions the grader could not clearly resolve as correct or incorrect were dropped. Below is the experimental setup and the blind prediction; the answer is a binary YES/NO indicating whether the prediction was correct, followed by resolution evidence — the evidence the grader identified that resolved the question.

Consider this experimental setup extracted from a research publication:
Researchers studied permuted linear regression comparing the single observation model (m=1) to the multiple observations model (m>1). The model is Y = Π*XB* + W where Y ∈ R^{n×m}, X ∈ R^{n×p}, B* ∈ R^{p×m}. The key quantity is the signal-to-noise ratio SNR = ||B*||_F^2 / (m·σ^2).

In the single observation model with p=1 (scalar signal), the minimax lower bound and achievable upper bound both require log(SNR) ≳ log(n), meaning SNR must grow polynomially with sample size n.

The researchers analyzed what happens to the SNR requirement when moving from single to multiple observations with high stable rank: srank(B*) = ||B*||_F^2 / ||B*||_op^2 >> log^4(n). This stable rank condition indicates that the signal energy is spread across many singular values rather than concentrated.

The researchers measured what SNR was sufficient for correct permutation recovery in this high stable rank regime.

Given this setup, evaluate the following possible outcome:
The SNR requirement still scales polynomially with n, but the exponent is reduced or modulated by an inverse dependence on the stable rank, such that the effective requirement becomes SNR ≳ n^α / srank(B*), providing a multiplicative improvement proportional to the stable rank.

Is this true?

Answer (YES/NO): NO